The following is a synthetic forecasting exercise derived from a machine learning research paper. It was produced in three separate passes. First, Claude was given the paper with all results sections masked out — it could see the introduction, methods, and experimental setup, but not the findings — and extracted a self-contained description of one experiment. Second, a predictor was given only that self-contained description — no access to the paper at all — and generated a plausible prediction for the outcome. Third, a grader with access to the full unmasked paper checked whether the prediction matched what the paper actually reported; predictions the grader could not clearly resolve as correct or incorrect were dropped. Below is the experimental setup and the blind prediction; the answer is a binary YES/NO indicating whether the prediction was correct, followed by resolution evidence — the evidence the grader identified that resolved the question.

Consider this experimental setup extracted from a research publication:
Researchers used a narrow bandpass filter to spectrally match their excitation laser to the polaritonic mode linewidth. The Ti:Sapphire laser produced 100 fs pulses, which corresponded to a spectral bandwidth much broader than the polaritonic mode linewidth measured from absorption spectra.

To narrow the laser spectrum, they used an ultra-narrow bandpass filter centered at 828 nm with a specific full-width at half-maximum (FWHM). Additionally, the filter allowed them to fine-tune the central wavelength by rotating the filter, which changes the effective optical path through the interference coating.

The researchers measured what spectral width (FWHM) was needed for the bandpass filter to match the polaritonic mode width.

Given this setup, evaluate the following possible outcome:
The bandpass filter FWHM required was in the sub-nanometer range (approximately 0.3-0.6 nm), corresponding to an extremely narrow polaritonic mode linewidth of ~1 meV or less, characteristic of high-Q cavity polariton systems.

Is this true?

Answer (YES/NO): YES